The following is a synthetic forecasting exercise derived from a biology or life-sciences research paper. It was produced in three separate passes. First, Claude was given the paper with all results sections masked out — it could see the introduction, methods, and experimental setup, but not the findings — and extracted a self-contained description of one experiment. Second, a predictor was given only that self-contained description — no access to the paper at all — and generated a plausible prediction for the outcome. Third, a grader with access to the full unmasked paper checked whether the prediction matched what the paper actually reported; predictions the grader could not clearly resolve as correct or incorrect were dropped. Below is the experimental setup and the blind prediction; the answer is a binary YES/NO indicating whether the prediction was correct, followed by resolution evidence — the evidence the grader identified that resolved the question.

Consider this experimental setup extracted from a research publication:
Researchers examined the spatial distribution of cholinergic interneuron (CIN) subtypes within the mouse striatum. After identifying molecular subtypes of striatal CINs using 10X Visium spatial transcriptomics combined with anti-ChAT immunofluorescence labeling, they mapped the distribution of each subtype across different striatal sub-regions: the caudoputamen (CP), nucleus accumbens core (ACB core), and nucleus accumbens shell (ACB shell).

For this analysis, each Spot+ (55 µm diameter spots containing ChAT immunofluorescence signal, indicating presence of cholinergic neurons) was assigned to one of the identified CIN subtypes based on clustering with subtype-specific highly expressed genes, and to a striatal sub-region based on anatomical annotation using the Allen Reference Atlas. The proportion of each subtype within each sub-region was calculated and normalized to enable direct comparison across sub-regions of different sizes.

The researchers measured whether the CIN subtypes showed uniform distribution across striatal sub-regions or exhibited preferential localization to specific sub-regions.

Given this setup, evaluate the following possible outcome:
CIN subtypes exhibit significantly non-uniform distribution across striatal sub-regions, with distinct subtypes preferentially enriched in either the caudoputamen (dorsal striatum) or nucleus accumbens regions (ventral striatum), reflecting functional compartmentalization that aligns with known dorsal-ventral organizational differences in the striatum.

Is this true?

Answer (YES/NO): NO